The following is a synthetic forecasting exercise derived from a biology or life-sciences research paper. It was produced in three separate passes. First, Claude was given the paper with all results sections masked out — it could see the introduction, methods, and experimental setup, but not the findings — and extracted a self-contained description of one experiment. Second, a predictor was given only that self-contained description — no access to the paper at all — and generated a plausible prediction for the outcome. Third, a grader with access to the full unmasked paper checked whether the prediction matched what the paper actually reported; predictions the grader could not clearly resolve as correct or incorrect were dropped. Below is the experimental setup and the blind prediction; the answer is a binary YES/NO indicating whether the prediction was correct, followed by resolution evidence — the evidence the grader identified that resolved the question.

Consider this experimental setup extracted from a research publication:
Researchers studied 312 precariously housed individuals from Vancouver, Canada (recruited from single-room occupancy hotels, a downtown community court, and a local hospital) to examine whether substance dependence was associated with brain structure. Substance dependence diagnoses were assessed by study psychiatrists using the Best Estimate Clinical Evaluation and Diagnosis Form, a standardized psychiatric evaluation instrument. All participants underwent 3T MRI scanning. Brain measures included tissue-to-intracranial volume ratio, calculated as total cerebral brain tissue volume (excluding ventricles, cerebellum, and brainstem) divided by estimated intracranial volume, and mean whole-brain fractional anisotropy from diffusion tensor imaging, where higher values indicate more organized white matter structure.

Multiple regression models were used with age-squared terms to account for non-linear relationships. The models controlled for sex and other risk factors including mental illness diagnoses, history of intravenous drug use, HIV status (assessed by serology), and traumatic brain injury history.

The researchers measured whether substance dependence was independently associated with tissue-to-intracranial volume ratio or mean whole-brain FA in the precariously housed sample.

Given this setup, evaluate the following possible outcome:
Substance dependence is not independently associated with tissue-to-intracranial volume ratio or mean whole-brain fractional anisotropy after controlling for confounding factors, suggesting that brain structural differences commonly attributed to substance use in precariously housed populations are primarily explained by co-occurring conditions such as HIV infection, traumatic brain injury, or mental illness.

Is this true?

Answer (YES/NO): NO